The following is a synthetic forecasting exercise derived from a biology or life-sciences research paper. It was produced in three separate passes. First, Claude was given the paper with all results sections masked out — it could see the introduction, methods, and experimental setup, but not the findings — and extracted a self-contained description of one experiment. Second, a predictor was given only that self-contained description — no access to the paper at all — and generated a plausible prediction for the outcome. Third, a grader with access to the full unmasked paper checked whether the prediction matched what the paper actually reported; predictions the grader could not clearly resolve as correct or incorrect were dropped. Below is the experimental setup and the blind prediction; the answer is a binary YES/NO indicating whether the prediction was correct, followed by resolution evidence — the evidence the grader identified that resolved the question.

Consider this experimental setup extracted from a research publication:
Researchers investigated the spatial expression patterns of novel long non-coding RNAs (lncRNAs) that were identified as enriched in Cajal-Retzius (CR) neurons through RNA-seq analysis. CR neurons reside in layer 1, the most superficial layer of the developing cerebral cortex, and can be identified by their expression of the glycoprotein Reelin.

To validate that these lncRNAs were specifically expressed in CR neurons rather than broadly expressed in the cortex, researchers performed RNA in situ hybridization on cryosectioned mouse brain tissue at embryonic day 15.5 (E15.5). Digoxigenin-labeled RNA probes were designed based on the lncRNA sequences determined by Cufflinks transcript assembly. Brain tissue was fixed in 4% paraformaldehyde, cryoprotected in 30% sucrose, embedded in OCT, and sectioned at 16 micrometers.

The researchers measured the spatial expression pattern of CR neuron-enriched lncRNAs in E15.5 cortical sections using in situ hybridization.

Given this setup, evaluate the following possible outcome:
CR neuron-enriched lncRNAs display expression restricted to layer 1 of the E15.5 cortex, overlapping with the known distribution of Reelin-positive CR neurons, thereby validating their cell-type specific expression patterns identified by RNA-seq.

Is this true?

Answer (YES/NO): YES